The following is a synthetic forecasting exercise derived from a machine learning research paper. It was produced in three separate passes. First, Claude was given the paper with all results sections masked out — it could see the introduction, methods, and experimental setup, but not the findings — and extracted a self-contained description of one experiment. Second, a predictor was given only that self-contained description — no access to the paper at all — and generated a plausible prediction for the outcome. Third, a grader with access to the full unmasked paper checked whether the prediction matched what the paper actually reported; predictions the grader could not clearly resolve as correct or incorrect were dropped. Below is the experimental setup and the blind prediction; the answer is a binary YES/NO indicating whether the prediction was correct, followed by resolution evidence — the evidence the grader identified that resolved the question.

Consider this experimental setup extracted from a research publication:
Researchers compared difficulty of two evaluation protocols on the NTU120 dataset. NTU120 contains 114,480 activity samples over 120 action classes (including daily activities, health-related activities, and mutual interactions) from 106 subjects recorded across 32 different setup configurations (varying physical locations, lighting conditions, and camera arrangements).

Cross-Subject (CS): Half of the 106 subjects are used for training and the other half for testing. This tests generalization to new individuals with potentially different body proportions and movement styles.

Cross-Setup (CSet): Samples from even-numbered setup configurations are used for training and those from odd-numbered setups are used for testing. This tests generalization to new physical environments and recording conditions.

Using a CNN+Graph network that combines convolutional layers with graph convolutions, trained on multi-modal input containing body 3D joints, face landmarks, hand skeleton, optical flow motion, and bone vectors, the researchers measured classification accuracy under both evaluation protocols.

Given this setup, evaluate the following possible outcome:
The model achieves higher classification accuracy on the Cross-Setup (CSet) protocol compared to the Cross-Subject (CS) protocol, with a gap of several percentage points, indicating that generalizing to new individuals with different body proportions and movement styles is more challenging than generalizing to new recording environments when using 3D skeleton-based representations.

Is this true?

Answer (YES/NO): NO